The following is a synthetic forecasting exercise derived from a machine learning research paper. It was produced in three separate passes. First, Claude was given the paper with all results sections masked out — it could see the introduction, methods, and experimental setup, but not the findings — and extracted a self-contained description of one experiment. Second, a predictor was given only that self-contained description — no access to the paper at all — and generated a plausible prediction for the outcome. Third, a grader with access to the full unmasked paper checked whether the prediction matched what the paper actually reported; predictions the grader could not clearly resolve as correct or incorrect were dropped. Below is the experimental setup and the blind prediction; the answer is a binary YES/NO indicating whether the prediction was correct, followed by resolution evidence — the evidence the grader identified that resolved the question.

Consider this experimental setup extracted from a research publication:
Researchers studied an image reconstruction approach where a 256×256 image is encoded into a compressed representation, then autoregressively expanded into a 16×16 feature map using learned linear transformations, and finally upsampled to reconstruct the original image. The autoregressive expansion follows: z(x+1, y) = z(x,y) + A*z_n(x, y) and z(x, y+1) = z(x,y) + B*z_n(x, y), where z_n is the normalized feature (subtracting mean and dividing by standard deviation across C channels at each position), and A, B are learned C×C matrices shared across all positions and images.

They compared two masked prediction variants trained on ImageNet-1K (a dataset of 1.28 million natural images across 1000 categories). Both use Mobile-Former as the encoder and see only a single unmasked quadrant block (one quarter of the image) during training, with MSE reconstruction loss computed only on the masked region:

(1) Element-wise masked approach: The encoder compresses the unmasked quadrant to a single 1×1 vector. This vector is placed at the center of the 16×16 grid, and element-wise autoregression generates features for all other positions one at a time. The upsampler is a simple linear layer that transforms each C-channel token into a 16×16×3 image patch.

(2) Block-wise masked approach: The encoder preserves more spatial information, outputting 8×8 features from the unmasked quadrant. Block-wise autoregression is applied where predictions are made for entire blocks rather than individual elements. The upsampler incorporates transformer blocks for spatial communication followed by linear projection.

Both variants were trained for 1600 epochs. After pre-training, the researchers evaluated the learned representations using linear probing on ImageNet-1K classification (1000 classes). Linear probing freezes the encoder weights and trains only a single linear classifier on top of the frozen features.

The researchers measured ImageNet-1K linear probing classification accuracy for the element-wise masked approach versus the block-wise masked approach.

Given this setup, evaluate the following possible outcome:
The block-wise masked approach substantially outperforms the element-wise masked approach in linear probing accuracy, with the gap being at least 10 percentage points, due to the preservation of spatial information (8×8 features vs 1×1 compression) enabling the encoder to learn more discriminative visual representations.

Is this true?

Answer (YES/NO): YES